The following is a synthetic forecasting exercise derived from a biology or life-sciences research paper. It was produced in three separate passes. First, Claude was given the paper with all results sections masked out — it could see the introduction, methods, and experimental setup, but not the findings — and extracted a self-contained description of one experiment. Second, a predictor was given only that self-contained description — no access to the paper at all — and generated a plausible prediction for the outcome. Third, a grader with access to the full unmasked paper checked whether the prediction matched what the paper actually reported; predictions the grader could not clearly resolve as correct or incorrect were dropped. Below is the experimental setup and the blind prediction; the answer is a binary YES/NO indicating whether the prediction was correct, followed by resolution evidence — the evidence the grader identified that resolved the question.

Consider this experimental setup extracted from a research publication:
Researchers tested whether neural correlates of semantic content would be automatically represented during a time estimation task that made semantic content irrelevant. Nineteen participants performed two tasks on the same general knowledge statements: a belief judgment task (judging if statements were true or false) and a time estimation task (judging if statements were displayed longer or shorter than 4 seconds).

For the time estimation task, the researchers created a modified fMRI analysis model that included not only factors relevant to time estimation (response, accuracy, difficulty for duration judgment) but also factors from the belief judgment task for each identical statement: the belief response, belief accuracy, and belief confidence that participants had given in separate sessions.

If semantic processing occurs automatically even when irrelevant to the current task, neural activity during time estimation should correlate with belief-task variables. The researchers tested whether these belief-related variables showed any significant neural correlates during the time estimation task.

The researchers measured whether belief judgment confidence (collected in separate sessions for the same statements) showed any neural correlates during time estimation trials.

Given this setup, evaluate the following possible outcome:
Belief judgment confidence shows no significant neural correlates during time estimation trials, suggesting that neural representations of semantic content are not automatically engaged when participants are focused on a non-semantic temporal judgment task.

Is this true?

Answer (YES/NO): YES